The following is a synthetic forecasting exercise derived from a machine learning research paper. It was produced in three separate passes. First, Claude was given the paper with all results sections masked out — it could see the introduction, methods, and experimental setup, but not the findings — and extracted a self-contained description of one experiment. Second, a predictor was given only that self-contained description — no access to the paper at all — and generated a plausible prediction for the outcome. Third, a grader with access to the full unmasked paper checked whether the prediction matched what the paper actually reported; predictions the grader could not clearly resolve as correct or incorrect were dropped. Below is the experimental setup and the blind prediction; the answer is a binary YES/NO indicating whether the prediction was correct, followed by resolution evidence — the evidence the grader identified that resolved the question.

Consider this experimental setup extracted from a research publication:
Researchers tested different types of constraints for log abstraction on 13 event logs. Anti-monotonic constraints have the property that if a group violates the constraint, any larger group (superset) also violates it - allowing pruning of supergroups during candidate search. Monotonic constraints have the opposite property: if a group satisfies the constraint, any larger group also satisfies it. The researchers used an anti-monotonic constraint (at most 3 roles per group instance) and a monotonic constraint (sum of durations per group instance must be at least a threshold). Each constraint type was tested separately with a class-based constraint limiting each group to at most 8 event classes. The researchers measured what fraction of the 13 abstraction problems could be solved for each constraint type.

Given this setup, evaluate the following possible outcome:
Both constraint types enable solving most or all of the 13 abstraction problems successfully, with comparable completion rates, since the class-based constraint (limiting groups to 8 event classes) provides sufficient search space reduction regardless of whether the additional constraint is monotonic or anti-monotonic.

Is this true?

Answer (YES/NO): NO